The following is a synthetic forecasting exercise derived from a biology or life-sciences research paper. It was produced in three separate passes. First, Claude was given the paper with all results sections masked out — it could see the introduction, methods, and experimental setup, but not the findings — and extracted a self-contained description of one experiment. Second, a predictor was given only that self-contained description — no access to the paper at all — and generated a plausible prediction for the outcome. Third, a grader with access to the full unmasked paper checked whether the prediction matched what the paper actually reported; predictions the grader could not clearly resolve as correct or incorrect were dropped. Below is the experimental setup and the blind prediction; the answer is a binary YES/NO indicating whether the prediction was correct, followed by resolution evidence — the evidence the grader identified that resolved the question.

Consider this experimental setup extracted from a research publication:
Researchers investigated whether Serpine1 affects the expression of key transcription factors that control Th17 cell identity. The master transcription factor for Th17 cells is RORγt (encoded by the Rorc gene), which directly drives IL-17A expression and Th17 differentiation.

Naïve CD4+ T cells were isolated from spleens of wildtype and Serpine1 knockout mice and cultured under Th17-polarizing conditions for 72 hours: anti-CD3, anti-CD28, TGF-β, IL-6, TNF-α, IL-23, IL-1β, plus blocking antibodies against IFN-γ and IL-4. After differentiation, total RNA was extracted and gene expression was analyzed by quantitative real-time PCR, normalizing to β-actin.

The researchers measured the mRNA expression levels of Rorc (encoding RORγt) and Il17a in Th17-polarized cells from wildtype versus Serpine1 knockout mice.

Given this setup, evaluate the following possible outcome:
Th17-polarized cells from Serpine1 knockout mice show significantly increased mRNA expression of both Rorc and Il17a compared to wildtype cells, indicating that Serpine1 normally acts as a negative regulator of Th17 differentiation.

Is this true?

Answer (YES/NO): NO